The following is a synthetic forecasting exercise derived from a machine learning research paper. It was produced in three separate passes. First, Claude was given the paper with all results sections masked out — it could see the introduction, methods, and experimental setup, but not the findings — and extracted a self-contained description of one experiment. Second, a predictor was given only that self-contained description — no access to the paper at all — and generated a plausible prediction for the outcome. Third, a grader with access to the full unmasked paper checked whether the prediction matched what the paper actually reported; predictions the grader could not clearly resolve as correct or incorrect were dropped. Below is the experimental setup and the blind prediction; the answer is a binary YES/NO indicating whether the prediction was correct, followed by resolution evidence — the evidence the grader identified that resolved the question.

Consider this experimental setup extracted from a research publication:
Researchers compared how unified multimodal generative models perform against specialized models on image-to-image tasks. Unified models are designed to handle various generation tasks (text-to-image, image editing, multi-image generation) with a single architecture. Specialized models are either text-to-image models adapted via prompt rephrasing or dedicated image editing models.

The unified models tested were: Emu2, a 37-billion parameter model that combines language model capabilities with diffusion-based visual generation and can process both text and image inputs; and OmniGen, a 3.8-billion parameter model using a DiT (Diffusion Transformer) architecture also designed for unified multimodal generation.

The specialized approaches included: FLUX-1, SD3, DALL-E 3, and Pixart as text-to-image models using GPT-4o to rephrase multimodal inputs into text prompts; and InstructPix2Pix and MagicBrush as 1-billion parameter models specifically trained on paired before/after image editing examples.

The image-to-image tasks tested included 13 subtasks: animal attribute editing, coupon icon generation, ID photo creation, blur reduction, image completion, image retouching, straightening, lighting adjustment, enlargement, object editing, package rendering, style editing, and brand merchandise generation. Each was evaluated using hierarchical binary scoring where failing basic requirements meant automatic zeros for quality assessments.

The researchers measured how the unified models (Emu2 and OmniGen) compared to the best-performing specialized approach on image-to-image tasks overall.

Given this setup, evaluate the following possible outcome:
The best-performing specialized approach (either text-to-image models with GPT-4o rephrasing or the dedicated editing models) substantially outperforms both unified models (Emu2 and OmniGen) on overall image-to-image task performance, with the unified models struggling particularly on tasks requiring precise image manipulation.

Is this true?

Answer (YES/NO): YES